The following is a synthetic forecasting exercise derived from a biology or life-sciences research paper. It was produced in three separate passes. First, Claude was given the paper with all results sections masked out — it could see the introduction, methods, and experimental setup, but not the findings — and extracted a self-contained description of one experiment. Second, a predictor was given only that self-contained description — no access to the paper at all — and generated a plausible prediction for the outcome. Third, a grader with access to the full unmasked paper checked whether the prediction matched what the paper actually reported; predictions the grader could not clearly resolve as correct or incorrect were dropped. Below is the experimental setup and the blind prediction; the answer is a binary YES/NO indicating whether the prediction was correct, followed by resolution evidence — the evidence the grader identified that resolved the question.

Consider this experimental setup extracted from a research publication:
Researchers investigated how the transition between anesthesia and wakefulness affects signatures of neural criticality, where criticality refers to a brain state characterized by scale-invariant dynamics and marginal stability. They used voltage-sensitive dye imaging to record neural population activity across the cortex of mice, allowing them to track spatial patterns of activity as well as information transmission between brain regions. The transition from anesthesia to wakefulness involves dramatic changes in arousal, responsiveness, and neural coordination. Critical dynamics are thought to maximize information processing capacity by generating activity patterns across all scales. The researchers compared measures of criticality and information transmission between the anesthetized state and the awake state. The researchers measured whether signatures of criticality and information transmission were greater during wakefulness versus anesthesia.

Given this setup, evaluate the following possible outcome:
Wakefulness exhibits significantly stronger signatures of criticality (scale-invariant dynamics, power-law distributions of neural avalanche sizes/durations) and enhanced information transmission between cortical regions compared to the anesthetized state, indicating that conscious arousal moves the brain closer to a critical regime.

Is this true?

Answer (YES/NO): YES